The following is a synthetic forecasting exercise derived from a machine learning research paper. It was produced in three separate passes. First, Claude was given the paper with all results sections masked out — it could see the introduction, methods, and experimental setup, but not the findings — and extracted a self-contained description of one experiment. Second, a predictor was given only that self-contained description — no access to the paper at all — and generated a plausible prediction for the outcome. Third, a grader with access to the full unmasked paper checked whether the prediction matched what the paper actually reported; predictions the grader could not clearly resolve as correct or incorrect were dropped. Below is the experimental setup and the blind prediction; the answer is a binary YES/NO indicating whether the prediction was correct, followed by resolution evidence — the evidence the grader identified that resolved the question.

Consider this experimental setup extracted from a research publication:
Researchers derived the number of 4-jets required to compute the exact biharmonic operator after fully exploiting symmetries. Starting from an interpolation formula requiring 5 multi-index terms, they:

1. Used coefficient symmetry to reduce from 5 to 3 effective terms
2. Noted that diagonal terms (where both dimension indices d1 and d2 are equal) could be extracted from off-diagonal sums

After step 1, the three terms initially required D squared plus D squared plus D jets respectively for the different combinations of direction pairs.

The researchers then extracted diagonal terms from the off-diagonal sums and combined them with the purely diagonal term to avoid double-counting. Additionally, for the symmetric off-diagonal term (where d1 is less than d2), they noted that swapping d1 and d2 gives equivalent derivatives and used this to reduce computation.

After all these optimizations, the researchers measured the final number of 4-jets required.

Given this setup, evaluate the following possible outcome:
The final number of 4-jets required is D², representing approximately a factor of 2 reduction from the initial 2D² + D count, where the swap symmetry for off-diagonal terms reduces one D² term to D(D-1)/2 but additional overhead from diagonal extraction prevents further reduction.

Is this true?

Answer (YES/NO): NO